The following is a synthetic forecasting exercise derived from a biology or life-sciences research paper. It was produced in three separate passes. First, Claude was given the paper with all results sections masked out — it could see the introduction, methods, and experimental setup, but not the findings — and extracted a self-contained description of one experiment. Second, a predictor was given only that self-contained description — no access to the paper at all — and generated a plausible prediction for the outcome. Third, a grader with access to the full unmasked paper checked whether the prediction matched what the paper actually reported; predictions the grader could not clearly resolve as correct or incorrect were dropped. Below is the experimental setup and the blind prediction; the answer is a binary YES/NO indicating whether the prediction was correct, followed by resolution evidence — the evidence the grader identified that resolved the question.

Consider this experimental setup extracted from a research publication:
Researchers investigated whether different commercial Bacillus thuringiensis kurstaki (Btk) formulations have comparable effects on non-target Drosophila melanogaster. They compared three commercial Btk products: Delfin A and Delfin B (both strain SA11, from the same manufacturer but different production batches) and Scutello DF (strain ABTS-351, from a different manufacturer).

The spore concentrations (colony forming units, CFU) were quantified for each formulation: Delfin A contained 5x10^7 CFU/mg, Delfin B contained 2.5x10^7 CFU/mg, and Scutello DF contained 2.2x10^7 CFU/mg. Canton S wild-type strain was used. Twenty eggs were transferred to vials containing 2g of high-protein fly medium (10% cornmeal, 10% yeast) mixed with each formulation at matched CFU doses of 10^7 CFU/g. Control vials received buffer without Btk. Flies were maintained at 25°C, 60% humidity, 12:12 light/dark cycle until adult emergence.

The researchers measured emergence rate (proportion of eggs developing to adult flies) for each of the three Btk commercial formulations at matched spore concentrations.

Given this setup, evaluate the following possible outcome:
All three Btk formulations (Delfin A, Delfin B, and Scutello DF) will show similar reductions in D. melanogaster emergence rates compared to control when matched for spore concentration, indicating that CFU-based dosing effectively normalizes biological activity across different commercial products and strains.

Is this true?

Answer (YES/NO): NO